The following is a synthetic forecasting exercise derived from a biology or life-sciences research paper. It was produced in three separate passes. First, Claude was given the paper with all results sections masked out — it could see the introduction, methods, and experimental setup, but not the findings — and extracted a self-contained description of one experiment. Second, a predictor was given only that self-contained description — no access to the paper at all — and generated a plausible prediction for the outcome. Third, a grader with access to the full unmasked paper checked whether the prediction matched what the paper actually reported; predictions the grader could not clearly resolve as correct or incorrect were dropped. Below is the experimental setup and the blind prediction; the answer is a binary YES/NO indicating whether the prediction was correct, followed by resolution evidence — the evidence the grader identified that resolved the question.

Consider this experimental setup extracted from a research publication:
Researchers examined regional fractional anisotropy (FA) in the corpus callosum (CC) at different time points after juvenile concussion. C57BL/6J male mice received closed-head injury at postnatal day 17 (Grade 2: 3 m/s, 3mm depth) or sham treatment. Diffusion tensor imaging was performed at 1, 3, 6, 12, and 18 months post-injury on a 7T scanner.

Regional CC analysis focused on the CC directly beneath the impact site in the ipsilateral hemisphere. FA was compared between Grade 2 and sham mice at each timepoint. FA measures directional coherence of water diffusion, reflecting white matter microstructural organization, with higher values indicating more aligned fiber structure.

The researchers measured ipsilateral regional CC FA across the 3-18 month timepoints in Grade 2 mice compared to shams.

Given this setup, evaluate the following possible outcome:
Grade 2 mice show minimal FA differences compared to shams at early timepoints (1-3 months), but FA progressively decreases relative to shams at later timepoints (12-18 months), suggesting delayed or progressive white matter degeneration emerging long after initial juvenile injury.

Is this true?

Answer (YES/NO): NO